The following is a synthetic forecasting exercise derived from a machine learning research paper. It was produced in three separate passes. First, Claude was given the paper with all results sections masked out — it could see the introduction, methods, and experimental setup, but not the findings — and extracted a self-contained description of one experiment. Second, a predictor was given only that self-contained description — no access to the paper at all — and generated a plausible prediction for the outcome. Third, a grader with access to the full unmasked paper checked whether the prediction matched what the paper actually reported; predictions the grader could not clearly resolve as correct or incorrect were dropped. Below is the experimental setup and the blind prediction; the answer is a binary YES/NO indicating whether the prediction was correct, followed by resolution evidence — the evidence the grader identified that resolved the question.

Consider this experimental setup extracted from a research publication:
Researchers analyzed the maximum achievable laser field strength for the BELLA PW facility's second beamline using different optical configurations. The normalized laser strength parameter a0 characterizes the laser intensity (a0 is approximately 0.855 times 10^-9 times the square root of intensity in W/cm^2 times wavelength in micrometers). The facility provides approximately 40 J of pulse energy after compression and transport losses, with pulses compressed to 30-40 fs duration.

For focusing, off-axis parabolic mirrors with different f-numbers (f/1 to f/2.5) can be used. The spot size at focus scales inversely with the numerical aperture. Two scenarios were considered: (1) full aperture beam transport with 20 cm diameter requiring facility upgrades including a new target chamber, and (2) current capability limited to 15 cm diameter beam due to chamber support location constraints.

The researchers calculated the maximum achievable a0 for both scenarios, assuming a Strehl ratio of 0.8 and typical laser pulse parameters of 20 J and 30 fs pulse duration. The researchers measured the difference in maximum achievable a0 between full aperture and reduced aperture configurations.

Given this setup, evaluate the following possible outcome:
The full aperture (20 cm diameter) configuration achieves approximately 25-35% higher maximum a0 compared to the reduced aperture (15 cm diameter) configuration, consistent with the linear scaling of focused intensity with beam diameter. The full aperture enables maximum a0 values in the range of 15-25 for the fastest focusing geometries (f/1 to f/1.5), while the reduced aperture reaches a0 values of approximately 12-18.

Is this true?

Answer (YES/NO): NO